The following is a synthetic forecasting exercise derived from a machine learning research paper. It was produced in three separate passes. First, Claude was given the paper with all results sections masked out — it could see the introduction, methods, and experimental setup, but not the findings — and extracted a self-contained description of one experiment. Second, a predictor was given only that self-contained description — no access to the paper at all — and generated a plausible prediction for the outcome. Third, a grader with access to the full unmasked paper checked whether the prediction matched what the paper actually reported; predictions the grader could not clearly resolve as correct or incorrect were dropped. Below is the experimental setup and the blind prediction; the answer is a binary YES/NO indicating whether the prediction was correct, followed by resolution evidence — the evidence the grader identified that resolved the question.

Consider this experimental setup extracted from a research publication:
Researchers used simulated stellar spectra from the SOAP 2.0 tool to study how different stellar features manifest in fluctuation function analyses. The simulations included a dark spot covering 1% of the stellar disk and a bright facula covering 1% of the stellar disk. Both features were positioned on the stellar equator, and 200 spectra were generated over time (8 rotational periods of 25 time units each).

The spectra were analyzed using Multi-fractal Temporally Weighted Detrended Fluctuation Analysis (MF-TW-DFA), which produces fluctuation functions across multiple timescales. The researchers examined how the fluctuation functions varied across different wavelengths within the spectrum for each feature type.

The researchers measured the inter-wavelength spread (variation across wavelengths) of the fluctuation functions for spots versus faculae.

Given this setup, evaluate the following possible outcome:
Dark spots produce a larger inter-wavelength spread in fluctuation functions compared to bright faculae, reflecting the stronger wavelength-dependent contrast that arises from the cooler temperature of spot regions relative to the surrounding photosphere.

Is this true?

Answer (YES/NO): NO